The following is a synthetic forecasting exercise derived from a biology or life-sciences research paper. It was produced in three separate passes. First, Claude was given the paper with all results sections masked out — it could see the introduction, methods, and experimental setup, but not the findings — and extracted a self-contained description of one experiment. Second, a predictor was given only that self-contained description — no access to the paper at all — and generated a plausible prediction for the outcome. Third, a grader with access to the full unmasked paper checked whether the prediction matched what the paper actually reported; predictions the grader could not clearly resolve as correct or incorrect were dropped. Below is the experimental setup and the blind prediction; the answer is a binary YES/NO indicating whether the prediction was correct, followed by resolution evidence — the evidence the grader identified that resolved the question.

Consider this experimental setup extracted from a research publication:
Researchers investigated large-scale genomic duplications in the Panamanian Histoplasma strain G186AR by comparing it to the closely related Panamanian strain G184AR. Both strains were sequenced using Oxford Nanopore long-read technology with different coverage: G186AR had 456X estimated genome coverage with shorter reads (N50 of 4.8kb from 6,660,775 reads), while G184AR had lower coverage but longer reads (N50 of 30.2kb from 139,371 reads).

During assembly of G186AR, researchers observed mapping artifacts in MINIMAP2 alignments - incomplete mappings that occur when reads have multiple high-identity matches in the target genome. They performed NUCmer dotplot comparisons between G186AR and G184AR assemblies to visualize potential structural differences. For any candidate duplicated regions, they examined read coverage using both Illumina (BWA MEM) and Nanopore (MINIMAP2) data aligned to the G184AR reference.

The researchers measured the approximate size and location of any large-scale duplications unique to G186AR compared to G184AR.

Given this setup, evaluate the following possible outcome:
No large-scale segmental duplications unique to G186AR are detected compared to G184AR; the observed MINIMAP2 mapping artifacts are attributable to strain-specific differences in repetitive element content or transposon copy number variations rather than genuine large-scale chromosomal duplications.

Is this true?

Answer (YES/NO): NO